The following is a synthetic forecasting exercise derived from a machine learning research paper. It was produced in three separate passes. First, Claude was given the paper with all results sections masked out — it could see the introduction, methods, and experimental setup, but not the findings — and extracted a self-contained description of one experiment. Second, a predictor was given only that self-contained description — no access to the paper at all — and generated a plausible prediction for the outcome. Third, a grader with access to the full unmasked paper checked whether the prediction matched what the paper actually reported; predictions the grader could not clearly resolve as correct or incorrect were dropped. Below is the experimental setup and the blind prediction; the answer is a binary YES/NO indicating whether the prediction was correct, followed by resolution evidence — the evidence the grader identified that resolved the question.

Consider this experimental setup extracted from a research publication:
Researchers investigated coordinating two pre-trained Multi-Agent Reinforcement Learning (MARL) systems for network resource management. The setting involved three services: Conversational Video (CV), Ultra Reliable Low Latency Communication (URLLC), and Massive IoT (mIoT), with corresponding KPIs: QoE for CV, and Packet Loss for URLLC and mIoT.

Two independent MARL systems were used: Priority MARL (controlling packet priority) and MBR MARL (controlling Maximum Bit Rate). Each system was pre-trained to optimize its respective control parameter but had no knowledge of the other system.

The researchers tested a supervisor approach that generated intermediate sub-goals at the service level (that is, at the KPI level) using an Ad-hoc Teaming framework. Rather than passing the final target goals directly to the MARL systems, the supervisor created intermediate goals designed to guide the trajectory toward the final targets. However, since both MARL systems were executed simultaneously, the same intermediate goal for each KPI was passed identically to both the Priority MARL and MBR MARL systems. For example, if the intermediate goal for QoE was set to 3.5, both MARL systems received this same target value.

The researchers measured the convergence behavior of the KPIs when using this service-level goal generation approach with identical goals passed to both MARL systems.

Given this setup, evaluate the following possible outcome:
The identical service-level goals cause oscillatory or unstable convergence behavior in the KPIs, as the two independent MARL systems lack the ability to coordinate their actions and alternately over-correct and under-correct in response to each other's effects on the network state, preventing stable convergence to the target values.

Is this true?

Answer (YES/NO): YES